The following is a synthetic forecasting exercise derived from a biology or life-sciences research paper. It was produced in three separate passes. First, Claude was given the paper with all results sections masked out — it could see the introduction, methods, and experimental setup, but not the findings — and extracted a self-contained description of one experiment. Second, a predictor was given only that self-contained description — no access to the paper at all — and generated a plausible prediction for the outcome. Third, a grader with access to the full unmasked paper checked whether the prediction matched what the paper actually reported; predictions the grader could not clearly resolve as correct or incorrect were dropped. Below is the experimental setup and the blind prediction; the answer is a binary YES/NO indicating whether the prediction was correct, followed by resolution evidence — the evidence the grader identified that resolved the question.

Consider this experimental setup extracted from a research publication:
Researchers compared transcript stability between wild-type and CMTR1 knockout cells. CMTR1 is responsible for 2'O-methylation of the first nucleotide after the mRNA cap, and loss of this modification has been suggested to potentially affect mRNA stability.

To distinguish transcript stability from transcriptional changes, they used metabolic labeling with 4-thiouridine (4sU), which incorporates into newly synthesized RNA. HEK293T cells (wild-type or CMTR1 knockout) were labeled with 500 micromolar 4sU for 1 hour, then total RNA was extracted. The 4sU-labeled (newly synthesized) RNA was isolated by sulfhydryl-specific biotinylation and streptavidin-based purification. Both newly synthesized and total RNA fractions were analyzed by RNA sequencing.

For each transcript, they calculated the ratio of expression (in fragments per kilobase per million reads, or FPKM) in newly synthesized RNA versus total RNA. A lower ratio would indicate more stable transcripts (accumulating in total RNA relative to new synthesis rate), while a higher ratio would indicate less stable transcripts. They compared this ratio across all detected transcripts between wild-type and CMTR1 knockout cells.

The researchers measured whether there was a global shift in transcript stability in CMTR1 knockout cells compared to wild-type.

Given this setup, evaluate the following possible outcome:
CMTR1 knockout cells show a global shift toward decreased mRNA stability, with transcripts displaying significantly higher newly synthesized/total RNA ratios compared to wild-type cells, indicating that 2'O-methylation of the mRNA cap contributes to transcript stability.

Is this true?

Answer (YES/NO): NO